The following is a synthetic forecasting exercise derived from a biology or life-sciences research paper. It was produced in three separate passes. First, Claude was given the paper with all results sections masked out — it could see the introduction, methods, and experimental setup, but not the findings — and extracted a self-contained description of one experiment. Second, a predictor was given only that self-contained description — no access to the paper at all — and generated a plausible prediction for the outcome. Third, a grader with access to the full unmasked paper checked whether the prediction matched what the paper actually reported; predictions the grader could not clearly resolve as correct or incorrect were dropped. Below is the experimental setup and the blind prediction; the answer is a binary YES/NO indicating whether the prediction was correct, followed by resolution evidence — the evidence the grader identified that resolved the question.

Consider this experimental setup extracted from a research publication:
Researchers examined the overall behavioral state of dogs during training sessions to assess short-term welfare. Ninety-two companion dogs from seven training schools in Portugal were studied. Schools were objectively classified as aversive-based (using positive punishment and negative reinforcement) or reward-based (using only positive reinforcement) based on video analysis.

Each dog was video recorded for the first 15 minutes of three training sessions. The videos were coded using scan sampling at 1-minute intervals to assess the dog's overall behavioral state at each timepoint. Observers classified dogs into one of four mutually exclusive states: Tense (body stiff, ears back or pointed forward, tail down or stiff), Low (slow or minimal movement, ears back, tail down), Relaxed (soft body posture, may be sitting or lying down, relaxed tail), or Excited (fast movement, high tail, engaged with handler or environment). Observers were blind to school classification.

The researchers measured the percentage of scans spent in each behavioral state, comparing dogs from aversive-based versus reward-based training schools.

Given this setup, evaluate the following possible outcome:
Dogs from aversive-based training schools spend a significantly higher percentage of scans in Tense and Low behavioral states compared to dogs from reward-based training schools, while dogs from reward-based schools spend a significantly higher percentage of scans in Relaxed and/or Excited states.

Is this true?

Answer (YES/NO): YES